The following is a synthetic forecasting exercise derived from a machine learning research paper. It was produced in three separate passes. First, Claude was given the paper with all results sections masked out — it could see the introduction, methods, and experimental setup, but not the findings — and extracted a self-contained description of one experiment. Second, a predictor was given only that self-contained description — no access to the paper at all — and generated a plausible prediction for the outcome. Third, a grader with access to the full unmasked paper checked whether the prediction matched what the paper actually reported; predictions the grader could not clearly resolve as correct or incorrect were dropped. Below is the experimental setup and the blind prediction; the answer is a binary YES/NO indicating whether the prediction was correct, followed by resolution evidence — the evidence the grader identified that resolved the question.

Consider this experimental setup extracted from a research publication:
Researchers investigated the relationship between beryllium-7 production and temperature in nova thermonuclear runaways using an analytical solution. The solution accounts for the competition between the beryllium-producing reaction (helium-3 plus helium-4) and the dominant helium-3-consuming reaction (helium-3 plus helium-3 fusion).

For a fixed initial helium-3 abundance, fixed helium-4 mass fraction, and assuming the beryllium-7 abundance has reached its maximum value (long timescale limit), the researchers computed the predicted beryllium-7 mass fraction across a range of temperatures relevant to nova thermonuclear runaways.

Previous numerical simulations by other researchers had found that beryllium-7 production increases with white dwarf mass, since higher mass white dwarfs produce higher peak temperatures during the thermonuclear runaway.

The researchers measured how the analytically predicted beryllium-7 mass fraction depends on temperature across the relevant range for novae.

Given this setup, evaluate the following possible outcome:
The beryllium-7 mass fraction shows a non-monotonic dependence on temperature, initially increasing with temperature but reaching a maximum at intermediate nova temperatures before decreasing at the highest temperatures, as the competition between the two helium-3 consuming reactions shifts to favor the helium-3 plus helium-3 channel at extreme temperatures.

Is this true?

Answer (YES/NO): NO